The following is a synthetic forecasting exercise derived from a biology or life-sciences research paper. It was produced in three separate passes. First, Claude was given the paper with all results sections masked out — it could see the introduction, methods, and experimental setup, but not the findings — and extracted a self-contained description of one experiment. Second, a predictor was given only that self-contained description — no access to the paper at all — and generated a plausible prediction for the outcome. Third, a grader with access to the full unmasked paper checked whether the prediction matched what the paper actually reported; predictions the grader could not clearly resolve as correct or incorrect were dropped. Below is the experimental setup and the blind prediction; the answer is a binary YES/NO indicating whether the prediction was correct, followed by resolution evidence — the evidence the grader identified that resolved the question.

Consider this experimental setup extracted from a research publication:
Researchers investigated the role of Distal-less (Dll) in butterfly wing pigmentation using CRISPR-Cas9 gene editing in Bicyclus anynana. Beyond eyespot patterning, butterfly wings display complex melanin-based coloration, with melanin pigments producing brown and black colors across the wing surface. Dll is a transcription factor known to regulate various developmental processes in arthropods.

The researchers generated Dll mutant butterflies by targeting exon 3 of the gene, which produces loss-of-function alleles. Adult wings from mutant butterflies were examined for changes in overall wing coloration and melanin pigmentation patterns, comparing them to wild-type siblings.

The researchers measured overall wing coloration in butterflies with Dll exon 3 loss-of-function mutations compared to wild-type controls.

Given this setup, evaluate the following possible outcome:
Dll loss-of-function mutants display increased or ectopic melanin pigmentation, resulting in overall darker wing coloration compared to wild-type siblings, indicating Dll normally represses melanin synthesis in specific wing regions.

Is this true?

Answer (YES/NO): NO